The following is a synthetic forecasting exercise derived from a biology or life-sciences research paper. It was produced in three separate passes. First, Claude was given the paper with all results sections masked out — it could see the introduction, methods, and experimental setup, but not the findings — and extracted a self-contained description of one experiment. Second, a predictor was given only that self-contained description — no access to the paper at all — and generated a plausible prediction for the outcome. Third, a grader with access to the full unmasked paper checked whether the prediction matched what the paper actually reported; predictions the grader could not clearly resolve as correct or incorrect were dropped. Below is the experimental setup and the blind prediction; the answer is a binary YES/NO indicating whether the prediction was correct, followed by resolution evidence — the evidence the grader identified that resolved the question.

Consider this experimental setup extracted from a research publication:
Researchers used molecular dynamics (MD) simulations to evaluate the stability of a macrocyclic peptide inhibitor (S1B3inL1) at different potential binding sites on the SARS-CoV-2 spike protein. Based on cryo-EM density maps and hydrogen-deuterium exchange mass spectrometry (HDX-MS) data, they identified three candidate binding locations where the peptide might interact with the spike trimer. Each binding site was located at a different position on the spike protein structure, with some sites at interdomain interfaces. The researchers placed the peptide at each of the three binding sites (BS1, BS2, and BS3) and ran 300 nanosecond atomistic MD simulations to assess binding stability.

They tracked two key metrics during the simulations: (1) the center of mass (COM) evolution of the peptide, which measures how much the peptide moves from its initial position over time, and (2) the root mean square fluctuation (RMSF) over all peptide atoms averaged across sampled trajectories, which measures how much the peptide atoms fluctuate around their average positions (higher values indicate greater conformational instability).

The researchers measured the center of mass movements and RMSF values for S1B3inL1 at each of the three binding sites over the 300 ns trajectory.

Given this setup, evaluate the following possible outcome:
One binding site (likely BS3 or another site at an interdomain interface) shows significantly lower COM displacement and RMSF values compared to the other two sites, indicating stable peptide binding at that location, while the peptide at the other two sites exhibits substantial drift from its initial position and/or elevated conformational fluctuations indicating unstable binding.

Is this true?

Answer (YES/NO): YES